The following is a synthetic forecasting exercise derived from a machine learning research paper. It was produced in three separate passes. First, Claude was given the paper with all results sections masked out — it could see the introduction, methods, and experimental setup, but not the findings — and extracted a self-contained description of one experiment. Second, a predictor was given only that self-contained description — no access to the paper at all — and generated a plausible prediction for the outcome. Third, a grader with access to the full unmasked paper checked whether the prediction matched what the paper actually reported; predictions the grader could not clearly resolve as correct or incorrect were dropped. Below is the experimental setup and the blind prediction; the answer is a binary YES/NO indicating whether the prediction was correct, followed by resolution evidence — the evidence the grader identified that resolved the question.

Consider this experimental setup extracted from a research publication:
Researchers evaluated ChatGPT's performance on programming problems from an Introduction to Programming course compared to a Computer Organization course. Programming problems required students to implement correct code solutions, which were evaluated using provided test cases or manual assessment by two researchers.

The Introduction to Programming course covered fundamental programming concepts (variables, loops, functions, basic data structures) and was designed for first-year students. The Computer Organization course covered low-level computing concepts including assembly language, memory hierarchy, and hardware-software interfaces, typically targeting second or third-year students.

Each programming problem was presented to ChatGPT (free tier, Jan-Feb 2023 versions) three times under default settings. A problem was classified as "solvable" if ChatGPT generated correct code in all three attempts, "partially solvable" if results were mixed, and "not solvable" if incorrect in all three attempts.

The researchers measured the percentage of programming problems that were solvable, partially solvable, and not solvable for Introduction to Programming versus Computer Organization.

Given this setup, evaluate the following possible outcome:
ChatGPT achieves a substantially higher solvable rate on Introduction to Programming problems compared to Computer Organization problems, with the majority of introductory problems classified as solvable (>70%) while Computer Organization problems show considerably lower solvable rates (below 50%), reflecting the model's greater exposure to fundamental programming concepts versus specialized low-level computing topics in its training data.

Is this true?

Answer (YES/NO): YES